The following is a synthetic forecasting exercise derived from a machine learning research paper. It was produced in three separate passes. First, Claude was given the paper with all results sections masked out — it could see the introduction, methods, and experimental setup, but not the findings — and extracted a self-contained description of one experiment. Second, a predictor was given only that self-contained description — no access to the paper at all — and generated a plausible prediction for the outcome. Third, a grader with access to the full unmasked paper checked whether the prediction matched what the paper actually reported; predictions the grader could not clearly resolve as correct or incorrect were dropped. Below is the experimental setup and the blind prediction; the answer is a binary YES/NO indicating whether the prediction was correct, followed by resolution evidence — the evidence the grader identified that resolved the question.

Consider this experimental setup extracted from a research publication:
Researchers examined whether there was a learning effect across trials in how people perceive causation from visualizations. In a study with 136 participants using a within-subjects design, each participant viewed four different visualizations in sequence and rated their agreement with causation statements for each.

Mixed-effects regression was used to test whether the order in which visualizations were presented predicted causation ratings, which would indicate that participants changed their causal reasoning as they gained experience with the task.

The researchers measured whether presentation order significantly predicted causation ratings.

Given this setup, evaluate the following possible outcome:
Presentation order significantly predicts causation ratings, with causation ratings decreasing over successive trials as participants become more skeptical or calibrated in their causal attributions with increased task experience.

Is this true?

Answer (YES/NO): NO